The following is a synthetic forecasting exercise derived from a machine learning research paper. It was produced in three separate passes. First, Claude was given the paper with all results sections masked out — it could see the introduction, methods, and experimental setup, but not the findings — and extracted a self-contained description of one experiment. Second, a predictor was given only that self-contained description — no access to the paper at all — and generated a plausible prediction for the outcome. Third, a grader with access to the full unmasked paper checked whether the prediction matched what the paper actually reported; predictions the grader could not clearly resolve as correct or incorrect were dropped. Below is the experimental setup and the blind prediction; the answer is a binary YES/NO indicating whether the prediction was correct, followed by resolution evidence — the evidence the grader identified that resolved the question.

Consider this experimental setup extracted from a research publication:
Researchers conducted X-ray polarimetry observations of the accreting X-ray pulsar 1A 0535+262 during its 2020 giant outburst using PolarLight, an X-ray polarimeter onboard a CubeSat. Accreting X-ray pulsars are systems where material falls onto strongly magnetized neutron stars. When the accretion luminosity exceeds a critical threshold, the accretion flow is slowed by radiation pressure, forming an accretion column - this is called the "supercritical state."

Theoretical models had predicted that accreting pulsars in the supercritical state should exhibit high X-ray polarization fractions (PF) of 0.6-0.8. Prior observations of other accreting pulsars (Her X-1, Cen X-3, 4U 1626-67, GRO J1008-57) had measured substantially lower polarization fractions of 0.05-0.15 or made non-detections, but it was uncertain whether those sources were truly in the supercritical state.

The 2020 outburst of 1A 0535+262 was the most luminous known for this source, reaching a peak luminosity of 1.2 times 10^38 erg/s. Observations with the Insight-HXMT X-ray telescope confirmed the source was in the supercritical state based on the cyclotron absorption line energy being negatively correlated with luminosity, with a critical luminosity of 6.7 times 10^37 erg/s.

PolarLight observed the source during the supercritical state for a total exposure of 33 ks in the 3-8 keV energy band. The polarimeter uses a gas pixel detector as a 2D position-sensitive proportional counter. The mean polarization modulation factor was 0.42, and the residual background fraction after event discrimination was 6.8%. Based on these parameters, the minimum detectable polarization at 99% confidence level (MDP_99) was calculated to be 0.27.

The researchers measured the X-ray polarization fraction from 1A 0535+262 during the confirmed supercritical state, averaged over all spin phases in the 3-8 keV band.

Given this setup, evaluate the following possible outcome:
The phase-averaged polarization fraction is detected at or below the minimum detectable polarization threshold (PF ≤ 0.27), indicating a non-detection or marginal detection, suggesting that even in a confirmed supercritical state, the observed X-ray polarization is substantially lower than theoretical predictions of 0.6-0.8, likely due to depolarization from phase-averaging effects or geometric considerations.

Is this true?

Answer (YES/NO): YES